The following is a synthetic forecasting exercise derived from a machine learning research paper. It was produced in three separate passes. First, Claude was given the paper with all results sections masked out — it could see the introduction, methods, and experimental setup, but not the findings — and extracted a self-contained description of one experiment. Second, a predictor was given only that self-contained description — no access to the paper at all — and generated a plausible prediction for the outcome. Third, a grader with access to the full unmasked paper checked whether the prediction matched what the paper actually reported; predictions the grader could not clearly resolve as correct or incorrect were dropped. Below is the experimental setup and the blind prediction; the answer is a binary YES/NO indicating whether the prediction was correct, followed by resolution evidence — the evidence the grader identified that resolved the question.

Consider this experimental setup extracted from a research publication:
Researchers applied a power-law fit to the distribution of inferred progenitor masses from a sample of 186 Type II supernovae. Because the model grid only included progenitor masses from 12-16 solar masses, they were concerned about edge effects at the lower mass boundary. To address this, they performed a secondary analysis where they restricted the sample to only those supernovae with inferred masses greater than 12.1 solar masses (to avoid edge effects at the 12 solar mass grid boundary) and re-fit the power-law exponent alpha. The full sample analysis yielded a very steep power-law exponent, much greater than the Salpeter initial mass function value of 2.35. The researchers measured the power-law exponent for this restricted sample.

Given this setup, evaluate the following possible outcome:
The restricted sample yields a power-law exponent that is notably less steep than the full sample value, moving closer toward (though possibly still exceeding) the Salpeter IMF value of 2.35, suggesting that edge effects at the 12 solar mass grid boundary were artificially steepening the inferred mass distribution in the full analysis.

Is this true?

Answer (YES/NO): YES